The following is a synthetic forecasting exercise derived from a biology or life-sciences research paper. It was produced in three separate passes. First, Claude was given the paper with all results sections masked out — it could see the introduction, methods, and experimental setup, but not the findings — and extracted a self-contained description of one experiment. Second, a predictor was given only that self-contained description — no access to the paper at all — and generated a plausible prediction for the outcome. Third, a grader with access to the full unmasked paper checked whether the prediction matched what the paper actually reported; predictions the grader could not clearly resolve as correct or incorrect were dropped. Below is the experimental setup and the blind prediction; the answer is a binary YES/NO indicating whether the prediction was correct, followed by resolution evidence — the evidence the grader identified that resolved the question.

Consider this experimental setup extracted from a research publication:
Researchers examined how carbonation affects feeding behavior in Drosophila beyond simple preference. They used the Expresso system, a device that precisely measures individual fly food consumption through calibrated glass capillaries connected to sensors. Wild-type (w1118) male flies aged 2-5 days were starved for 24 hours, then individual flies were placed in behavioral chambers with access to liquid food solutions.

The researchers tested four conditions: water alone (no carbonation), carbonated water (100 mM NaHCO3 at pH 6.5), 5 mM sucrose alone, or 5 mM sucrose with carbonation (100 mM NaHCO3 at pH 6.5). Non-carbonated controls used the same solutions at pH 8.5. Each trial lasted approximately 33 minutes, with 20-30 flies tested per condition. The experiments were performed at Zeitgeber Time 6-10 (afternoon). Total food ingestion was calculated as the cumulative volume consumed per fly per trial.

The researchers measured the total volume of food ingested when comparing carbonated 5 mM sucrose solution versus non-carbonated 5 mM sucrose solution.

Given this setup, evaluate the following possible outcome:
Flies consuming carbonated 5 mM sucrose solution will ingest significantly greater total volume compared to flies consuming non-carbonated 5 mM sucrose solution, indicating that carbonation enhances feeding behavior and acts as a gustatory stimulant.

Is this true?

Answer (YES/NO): NO